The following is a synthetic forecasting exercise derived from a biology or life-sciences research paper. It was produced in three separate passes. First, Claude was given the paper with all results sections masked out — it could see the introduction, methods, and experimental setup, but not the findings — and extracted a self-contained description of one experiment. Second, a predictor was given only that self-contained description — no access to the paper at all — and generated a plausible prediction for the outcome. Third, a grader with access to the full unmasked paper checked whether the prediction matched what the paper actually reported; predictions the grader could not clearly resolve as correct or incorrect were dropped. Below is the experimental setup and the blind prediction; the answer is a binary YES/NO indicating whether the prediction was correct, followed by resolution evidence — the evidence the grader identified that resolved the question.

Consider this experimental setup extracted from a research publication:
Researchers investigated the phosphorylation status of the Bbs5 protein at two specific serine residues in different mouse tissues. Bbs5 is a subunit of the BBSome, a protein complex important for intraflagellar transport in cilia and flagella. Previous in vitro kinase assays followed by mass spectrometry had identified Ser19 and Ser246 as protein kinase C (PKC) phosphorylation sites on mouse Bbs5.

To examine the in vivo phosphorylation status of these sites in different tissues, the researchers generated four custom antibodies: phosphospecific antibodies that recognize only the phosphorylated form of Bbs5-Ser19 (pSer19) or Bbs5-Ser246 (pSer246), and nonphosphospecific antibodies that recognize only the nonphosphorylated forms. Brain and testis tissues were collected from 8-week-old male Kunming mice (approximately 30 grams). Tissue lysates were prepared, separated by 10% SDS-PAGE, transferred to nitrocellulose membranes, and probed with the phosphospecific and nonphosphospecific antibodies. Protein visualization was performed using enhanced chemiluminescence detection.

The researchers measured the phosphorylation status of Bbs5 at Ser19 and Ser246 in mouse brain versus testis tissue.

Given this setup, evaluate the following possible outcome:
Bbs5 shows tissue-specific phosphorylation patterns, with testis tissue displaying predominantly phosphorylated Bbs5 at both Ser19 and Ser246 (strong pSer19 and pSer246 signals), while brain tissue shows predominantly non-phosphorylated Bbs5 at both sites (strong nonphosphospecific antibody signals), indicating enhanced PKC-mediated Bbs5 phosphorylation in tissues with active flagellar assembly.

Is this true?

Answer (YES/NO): NO